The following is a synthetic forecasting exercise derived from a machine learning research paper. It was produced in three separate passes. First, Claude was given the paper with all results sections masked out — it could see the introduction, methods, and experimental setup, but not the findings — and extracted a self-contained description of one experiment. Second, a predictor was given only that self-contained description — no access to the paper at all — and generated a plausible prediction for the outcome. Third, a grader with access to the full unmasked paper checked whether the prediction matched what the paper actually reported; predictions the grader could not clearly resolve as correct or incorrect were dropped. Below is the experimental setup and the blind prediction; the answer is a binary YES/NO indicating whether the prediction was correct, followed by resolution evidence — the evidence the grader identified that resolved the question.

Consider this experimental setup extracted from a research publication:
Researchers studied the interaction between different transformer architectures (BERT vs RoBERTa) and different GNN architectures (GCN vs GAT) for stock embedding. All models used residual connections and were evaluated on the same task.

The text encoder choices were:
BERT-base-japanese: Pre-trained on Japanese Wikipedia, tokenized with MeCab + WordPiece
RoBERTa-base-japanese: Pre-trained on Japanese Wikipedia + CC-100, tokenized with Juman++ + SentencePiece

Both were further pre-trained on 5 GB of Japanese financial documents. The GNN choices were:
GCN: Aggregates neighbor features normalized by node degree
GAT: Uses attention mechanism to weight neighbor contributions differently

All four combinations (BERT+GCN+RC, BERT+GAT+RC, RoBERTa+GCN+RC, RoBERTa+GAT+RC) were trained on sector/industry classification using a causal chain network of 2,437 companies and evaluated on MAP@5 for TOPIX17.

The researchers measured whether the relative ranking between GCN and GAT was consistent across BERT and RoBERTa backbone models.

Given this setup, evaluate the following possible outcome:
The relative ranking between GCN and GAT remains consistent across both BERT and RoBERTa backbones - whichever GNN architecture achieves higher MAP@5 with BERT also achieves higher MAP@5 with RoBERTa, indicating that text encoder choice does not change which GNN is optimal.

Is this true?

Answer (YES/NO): YES